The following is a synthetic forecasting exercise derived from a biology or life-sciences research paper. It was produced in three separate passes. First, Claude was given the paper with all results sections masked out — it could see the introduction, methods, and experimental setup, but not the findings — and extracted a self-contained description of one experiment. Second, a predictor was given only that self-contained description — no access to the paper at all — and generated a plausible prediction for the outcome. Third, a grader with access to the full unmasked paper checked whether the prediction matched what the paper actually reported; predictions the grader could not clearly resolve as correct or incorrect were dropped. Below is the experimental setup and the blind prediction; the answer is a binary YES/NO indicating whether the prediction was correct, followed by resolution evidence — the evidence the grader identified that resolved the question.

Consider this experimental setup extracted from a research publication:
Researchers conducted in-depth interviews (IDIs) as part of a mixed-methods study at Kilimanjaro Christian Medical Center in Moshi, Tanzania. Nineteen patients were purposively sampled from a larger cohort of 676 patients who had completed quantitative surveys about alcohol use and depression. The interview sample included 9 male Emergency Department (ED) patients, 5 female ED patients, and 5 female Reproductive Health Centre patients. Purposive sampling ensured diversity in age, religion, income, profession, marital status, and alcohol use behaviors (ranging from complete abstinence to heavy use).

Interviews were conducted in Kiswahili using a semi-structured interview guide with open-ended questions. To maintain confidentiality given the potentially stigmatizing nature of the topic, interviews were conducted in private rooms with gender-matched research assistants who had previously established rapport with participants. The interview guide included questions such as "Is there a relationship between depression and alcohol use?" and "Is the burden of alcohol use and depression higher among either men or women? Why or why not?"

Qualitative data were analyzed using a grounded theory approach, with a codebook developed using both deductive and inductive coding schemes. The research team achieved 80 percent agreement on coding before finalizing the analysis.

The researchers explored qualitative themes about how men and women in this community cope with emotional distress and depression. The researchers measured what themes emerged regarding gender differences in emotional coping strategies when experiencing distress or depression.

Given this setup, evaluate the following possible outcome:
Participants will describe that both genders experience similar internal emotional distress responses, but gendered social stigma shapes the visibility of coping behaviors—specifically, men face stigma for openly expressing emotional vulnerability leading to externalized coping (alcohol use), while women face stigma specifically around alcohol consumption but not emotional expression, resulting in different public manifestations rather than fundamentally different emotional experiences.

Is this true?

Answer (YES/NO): NO